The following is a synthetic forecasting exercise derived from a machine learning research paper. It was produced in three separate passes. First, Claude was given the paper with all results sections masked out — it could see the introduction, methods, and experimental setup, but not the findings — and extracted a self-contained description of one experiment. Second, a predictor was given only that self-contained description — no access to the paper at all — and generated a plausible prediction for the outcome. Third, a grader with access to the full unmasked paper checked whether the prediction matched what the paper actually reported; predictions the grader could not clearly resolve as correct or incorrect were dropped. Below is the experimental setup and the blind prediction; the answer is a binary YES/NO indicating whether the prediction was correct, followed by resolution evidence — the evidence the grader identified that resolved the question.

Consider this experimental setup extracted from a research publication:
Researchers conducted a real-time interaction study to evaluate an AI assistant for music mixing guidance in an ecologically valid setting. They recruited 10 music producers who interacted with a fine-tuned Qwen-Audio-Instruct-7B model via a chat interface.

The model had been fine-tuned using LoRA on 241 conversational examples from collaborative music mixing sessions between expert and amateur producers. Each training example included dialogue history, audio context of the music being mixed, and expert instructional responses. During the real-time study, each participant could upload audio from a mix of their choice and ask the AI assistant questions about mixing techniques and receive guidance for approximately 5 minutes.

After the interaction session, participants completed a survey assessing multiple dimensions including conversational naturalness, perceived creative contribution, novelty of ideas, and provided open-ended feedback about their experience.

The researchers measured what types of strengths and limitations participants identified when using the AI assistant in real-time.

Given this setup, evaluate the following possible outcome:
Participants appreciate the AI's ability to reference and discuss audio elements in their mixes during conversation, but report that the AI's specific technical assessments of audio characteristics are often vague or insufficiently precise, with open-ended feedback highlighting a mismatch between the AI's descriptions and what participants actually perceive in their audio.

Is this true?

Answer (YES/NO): NO